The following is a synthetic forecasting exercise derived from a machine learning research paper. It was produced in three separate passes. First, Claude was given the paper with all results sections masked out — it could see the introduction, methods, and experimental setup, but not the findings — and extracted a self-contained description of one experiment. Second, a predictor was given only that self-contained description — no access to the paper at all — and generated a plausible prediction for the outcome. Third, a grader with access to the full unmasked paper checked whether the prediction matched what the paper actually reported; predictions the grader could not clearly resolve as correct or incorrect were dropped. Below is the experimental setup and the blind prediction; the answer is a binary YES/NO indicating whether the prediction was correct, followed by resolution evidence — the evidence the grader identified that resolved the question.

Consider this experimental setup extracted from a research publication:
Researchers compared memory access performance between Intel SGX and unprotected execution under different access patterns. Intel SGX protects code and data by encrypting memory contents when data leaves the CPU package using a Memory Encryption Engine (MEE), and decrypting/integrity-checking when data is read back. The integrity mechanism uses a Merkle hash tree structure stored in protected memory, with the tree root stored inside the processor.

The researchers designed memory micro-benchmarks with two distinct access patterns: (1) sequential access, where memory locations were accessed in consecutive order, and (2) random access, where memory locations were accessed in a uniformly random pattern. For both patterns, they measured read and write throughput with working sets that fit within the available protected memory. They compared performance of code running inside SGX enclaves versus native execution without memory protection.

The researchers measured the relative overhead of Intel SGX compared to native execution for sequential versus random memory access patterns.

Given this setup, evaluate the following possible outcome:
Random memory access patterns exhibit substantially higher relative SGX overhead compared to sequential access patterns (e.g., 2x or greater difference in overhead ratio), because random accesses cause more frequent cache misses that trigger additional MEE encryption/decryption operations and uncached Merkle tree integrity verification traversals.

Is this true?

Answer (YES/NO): YES